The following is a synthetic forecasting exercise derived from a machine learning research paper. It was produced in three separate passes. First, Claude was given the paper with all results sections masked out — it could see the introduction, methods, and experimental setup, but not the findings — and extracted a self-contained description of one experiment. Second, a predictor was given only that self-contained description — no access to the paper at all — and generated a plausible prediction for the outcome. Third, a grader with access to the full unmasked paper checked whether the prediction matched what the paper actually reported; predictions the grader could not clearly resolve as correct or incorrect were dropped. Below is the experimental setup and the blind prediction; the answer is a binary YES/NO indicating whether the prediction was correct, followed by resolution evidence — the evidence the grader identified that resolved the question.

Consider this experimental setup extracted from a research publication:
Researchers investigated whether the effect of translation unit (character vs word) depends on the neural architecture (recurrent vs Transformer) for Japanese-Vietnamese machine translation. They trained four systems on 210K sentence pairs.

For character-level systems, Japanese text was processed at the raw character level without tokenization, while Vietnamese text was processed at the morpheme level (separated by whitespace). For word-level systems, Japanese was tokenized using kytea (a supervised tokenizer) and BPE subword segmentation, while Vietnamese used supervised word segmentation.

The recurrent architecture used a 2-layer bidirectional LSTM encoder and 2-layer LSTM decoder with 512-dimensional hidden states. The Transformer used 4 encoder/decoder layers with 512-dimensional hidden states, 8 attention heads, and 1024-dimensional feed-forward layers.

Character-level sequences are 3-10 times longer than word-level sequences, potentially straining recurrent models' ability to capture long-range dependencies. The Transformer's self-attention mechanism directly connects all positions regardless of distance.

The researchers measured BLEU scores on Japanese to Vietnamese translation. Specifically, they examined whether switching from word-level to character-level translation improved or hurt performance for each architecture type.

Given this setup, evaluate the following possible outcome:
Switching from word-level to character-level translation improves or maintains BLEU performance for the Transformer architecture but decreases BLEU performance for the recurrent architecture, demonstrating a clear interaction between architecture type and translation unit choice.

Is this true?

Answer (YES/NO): YES